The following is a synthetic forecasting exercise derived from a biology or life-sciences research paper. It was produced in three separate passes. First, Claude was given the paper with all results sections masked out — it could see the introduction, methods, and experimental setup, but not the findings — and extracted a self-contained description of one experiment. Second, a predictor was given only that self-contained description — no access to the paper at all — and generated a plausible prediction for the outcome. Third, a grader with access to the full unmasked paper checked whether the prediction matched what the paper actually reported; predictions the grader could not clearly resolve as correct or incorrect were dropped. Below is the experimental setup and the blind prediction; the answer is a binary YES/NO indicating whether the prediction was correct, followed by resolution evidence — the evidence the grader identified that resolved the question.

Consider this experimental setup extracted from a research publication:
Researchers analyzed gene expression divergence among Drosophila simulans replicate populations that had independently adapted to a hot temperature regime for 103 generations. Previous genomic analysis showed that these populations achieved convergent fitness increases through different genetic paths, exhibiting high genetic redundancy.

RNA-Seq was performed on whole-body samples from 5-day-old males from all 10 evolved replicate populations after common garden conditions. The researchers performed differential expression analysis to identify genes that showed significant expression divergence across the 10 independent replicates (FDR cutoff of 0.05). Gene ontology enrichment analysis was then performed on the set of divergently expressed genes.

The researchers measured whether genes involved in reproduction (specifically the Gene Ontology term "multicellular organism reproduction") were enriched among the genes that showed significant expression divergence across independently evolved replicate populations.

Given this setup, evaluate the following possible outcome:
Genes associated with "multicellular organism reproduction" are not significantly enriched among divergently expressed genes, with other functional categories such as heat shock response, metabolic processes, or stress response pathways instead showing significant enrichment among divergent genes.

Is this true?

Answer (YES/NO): NO